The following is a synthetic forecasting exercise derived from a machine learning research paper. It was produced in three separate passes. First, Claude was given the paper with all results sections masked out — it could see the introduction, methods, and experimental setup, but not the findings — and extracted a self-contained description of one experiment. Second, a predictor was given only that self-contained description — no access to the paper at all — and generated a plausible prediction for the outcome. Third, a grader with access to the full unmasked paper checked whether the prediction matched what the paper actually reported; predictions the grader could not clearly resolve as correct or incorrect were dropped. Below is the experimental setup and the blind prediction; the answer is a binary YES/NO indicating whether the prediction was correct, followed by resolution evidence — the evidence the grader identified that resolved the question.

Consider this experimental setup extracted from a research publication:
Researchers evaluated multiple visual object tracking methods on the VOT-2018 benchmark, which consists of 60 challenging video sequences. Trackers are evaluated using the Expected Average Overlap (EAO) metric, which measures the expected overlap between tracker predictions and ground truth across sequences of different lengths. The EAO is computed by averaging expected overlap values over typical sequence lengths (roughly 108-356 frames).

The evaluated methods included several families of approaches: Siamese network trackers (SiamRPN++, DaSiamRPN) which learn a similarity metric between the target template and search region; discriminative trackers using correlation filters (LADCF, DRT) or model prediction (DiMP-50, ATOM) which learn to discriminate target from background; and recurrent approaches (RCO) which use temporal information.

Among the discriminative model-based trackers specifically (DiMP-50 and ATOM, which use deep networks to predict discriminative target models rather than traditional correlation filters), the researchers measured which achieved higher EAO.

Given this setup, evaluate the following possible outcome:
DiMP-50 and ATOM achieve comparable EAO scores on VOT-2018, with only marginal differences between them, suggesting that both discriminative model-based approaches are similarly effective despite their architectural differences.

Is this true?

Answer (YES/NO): NO